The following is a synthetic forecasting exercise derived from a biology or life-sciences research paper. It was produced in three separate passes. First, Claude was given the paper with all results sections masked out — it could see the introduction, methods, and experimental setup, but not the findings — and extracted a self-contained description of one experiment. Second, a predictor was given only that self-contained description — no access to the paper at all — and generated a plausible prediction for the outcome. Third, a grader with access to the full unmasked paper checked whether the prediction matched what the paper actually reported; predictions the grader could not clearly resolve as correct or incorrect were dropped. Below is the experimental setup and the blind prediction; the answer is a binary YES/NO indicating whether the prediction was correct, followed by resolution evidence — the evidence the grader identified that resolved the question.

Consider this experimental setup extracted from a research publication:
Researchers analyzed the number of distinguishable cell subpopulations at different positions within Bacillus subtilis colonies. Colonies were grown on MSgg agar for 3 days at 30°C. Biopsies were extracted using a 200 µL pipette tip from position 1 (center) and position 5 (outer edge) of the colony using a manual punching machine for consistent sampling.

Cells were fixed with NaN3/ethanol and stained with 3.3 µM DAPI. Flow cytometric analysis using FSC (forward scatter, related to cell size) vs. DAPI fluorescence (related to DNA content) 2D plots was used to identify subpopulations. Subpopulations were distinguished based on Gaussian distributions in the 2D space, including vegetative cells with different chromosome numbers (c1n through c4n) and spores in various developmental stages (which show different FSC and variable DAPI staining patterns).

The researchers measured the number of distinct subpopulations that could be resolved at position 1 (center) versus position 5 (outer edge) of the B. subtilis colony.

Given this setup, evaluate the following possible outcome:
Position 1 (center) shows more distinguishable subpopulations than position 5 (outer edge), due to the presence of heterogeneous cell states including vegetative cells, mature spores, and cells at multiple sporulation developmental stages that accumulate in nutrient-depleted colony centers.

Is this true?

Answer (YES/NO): YES